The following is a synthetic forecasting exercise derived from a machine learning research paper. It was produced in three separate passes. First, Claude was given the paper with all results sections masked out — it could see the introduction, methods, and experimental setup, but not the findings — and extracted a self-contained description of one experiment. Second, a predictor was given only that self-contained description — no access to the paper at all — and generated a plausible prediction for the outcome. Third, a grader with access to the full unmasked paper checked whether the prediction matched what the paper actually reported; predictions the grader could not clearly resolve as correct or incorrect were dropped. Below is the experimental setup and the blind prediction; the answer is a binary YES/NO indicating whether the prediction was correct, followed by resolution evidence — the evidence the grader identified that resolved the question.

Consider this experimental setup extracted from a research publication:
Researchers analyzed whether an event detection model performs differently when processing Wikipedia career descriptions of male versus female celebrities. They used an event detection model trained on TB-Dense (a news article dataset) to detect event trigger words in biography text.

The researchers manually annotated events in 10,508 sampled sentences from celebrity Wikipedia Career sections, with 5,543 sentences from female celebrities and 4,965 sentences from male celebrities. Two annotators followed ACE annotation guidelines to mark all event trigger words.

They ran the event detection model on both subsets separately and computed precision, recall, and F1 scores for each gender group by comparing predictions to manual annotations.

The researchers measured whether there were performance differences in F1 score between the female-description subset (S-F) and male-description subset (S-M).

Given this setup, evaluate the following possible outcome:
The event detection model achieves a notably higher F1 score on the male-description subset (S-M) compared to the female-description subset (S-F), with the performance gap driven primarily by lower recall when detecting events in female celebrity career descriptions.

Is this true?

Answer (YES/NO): NO